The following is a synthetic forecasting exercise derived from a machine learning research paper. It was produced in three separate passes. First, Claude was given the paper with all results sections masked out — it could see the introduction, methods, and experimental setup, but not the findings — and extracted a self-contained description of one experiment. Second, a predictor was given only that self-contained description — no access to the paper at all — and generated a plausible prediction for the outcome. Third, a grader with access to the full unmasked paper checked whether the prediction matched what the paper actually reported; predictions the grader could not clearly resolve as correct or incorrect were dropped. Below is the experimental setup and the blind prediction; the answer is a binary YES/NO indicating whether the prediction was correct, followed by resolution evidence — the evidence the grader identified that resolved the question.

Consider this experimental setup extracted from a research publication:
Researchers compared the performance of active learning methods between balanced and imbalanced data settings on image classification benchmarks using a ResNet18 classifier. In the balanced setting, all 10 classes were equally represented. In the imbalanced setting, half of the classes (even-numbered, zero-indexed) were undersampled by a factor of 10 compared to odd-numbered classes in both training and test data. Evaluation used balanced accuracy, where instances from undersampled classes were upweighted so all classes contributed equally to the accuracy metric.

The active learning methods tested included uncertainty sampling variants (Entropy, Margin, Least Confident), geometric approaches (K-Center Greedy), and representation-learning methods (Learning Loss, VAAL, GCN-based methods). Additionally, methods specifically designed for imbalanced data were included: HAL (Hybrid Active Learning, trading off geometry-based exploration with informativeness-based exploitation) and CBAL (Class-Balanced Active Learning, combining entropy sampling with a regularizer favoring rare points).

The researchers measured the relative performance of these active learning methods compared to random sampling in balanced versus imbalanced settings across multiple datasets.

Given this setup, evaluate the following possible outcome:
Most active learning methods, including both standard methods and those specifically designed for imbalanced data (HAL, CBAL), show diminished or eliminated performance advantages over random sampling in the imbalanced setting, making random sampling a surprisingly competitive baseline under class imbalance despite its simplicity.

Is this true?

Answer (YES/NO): NO